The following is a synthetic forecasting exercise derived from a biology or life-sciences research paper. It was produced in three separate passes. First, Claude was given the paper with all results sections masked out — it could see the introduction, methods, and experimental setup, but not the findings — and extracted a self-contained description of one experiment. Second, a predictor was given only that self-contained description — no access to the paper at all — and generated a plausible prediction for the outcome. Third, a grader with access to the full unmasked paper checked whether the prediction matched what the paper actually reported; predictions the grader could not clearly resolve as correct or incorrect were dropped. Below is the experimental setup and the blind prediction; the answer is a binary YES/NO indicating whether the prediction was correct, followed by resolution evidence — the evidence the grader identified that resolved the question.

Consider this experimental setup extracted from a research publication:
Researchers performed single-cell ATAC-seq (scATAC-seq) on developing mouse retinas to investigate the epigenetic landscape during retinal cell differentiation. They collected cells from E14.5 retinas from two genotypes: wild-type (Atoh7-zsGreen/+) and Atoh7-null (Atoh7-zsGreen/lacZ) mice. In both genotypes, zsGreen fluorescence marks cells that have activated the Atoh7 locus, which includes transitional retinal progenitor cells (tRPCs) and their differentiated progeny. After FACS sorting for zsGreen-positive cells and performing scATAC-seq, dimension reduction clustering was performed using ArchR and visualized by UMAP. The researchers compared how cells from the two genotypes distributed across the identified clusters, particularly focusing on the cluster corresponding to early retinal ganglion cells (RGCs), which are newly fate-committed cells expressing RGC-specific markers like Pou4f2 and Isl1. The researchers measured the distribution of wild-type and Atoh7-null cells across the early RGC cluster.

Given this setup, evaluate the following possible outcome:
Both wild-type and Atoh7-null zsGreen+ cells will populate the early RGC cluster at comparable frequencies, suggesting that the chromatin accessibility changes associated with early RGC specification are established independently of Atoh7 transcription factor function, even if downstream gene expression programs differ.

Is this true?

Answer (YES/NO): NO